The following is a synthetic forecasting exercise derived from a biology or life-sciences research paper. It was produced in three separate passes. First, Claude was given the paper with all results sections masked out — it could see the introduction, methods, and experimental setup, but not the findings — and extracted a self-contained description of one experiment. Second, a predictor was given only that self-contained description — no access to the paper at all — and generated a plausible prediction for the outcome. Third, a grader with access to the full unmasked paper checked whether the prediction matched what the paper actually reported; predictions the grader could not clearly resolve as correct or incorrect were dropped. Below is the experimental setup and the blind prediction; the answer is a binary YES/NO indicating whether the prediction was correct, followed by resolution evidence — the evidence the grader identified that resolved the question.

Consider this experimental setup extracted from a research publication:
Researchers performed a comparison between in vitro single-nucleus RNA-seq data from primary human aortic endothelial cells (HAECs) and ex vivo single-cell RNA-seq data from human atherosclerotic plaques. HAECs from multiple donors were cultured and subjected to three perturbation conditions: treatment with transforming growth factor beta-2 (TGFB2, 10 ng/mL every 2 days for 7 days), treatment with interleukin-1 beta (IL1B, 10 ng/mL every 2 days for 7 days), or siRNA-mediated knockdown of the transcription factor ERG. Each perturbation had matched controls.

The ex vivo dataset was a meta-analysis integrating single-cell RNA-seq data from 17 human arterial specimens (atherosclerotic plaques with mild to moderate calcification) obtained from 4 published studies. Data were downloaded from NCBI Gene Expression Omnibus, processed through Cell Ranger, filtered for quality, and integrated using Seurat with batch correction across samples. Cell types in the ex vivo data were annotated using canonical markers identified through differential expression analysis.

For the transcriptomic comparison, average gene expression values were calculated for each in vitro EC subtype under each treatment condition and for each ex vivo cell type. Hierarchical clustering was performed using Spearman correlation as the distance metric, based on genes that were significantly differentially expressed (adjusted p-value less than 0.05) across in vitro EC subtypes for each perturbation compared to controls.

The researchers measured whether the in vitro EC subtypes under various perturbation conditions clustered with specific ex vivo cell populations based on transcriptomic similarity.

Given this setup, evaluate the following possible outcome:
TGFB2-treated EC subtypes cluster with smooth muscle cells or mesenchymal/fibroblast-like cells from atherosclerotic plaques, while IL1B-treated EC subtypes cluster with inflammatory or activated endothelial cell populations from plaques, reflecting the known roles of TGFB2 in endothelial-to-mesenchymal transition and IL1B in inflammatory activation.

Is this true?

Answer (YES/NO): NO